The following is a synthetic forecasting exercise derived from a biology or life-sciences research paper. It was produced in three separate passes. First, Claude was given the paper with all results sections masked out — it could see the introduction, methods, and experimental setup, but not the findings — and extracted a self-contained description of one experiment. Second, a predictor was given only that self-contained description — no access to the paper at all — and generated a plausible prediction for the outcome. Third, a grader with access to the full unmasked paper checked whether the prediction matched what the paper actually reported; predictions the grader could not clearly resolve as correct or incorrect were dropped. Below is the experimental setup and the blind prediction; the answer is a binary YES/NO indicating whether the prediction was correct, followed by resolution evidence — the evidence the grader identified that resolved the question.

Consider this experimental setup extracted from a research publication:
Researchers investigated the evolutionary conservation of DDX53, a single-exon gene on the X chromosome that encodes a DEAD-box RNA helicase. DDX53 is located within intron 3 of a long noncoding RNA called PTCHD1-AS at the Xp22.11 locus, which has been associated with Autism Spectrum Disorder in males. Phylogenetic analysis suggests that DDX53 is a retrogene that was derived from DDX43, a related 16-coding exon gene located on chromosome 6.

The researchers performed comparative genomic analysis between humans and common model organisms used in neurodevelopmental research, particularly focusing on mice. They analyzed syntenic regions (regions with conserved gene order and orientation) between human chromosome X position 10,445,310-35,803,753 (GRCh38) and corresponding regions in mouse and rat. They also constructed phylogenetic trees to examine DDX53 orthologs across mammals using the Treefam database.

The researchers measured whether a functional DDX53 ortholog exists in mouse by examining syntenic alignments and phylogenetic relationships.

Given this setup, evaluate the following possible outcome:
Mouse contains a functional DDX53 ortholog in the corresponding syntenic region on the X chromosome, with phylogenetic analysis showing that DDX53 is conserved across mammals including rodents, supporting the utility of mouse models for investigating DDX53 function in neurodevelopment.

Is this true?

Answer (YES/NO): NO